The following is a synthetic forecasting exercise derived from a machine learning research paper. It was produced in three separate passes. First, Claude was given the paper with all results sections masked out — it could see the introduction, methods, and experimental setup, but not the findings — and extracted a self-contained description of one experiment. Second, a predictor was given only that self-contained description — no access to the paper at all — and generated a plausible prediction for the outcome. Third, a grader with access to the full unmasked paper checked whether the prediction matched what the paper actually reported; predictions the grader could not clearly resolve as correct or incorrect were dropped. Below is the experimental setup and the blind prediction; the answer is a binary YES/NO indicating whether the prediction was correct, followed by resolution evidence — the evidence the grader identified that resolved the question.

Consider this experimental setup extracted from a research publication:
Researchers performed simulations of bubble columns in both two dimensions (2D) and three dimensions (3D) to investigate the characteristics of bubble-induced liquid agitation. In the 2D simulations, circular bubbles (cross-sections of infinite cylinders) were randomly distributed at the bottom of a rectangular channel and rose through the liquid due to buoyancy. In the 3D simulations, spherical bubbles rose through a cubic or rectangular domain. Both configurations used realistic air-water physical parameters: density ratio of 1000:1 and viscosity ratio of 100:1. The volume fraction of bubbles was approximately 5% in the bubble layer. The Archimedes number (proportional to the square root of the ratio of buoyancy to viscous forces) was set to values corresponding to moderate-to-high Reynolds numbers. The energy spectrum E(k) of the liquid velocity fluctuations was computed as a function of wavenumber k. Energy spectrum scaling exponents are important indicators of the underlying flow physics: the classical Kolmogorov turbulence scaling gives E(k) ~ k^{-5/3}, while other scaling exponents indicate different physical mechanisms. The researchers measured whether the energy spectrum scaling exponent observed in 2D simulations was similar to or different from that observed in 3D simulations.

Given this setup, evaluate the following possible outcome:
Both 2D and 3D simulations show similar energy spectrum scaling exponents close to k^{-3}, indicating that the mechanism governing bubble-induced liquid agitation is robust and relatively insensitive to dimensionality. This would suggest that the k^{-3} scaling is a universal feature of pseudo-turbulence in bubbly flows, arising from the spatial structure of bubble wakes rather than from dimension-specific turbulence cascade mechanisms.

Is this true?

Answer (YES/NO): YES